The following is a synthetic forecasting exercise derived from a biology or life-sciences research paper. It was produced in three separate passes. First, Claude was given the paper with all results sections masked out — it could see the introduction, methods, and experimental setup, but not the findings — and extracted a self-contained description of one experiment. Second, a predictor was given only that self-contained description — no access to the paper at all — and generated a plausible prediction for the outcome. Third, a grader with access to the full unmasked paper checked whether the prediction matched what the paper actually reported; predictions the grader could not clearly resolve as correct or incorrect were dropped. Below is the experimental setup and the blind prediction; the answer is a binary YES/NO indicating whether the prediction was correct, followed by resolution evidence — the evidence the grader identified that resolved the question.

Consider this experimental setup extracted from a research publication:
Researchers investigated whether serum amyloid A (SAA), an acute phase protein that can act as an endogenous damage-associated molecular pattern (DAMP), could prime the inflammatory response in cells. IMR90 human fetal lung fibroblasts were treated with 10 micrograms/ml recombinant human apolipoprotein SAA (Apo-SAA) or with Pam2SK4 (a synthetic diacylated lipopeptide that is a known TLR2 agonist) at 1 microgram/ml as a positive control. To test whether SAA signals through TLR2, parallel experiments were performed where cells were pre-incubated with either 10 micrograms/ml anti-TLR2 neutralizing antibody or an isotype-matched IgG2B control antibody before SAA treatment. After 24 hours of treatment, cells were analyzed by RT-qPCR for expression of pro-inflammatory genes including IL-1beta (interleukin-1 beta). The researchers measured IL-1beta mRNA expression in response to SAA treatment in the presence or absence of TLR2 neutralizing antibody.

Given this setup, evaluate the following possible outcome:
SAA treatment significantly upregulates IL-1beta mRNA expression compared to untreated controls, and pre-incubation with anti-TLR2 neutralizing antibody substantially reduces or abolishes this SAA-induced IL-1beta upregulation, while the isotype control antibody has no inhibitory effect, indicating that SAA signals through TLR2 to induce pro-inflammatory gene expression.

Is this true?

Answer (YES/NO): YES